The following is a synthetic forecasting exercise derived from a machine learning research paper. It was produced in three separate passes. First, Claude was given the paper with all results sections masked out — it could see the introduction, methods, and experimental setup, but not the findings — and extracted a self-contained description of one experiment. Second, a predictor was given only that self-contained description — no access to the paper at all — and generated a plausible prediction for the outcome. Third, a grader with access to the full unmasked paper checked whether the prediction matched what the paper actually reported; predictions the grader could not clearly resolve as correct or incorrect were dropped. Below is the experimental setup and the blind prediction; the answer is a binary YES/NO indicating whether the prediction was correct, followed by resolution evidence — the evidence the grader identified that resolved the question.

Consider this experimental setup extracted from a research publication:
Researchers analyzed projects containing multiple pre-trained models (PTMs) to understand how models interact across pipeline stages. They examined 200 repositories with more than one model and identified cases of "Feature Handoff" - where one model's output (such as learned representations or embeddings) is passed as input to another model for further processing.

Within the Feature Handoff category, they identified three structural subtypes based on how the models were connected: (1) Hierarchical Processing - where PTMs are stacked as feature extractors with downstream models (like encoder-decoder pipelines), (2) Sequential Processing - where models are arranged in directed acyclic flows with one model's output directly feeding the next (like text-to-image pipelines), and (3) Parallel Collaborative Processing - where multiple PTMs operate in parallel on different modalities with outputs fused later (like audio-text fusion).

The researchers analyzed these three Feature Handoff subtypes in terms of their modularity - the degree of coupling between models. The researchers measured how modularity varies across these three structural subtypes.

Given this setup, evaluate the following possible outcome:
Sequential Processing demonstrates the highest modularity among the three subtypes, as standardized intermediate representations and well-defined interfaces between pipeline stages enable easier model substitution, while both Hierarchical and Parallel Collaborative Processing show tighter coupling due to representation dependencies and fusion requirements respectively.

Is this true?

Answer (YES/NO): NO